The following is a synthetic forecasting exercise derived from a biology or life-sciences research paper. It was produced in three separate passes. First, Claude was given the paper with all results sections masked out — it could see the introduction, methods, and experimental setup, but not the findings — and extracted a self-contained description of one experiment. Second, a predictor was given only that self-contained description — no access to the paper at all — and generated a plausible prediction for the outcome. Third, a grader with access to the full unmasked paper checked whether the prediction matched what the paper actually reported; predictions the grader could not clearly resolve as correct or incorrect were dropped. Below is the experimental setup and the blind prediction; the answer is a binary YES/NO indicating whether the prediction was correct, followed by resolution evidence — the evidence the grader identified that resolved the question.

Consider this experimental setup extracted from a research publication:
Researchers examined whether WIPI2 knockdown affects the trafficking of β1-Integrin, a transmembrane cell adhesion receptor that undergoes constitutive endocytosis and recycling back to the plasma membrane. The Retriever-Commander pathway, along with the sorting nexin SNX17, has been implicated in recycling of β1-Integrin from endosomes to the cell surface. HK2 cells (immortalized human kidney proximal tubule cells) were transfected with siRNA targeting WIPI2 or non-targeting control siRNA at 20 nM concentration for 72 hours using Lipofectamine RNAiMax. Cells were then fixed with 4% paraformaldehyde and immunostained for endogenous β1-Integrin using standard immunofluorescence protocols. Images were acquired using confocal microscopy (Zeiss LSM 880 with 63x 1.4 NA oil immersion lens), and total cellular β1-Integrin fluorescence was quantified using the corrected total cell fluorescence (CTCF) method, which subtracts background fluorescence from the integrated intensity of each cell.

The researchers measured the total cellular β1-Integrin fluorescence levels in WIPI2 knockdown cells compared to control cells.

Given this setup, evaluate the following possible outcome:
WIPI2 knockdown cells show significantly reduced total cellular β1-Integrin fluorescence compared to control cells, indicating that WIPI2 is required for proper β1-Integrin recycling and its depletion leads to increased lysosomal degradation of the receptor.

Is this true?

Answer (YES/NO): NO